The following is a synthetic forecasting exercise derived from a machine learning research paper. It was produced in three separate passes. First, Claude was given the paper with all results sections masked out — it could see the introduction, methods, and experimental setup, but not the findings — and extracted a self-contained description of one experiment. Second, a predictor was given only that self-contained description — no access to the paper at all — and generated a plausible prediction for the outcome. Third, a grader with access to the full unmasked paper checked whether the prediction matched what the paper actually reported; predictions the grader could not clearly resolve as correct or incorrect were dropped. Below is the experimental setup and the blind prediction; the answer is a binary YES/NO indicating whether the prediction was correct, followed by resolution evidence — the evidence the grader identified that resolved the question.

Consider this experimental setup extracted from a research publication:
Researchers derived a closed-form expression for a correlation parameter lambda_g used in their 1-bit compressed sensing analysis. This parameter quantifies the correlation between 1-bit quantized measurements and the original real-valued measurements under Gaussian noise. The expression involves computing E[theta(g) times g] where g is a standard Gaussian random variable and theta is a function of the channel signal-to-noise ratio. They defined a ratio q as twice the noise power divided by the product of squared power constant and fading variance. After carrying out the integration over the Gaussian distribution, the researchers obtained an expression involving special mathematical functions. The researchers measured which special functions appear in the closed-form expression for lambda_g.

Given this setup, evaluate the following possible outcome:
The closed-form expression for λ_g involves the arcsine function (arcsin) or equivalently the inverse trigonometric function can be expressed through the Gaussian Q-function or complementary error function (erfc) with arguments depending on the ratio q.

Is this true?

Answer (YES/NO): NO